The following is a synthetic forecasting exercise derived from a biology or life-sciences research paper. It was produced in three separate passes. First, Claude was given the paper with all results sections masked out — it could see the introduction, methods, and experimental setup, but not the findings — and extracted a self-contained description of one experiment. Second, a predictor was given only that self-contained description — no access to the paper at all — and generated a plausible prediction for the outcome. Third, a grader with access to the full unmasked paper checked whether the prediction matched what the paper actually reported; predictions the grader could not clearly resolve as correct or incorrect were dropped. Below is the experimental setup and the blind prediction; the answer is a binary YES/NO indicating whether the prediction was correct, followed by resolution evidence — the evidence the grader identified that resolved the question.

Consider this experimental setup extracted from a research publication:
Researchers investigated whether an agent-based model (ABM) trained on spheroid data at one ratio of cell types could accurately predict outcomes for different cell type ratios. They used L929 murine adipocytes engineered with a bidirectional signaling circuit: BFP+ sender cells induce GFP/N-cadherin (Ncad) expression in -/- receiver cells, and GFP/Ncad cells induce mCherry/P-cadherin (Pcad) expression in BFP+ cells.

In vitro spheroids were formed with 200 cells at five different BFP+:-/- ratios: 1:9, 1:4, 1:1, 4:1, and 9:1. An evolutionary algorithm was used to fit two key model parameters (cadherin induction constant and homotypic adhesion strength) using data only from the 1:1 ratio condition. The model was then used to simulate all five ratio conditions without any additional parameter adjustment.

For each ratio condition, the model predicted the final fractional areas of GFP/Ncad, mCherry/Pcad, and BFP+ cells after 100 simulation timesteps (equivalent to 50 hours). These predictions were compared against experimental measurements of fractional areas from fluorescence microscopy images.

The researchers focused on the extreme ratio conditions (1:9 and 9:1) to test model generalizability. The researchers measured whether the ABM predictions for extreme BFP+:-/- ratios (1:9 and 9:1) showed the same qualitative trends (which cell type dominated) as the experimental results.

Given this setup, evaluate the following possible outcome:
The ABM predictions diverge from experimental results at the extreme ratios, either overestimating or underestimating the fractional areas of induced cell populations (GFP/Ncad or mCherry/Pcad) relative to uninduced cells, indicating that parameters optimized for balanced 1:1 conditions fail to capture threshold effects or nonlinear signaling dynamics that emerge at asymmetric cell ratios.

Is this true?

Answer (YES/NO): NO